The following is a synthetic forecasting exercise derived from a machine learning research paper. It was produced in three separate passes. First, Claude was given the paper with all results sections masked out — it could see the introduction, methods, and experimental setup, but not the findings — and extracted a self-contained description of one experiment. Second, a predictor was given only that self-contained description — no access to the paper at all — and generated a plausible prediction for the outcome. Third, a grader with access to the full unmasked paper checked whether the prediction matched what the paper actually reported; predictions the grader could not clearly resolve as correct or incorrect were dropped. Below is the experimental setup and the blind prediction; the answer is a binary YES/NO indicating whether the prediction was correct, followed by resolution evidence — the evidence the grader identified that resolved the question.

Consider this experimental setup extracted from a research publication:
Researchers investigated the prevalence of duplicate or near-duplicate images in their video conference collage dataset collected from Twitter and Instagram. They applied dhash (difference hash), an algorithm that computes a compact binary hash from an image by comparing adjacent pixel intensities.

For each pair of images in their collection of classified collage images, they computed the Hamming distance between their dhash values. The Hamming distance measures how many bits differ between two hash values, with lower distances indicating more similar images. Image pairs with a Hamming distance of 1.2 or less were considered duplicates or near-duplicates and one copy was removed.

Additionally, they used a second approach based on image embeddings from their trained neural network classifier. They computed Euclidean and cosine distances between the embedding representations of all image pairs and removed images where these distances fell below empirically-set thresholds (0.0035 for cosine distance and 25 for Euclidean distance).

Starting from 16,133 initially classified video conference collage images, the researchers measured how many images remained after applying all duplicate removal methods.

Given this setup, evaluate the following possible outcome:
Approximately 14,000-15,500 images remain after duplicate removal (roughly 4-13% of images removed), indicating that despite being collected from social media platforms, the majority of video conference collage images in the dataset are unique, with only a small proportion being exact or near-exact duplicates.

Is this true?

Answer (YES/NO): NO